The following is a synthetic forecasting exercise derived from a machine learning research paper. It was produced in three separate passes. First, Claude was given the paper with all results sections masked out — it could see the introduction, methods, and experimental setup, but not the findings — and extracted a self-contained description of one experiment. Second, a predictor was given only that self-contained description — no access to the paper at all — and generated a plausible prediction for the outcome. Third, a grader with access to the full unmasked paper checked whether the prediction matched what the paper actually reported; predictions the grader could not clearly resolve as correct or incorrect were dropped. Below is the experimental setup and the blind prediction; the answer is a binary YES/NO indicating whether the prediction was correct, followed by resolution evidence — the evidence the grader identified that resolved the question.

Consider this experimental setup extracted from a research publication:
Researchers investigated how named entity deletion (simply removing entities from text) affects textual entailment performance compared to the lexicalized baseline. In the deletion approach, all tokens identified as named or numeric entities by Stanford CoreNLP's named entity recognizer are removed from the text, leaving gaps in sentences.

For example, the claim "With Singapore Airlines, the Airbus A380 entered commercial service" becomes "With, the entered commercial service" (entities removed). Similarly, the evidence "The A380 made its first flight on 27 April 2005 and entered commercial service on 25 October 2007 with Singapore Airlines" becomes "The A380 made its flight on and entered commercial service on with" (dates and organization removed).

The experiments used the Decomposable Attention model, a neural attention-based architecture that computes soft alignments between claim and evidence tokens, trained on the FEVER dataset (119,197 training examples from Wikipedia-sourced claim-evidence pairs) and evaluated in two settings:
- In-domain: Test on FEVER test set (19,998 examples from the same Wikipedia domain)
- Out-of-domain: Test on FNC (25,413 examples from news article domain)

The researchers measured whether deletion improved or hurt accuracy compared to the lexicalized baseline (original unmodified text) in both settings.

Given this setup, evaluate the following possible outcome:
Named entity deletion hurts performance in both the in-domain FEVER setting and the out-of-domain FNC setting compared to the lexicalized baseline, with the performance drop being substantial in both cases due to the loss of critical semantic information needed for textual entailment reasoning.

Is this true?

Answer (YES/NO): YES